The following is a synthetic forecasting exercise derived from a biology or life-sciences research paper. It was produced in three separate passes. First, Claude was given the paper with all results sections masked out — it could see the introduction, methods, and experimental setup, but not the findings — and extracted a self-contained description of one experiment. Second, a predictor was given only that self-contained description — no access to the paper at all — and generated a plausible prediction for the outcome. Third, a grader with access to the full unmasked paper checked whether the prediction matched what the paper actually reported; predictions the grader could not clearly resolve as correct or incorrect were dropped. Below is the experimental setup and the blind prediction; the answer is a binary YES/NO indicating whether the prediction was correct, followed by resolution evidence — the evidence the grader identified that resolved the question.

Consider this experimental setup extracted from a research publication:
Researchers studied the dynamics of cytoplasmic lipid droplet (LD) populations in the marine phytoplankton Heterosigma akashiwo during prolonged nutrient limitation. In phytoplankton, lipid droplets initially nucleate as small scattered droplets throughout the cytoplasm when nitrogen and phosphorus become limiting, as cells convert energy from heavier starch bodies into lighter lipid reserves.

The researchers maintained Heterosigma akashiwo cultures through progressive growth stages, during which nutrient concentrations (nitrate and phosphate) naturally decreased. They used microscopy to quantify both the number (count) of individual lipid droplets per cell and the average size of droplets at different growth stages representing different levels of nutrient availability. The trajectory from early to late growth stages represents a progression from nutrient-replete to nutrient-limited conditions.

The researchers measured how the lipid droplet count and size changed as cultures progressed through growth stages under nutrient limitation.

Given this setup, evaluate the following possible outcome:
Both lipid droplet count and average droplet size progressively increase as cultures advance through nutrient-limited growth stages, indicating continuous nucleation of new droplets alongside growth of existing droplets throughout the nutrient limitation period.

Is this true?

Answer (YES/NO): NO